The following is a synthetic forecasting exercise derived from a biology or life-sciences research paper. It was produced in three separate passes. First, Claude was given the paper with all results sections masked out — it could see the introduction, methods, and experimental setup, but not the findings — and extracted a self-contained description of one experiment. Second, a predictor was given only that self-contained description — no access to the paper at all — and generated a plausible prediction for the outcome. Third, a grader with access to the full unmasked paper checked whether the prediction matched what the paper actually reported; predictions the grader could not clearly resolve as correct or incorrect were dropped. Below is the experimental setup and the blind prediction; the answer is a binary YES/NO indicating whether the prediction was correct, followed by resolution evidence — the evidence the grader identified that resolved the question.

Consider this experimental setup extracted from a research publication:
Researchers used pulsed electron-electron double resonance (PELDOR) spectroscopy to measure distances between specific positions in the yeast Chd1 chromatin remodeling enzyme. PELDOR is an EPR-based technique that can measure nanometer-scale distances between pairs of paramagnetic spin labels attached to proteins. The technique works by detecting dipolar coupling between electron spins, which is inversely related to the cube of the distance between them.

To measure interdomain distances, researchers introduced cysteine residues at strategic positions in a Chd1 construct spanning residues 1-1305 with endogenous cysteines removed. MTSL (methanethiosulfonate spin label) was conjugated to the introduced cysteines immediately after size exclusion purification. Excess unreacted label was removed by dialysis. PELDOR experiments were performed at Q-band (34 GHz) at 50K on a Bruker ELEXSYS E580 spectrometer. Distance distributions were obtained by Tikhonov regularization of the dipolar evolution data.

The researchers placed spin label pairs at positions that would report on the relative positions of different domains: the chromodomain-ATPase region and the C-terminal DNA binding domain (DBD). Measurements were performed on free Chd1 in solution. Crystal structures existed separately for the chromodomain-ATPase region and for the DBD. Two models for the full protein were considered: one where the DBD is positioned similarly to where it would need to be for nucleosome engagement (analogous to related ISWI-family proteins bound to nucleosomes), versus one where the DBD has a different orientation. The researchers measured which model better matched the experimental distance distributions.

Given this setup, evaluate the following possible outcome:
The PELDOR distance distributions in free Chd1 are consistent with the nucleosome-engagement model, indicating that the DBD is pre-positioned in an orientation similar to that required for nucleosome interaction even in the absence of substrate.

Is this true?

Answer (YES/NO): NO